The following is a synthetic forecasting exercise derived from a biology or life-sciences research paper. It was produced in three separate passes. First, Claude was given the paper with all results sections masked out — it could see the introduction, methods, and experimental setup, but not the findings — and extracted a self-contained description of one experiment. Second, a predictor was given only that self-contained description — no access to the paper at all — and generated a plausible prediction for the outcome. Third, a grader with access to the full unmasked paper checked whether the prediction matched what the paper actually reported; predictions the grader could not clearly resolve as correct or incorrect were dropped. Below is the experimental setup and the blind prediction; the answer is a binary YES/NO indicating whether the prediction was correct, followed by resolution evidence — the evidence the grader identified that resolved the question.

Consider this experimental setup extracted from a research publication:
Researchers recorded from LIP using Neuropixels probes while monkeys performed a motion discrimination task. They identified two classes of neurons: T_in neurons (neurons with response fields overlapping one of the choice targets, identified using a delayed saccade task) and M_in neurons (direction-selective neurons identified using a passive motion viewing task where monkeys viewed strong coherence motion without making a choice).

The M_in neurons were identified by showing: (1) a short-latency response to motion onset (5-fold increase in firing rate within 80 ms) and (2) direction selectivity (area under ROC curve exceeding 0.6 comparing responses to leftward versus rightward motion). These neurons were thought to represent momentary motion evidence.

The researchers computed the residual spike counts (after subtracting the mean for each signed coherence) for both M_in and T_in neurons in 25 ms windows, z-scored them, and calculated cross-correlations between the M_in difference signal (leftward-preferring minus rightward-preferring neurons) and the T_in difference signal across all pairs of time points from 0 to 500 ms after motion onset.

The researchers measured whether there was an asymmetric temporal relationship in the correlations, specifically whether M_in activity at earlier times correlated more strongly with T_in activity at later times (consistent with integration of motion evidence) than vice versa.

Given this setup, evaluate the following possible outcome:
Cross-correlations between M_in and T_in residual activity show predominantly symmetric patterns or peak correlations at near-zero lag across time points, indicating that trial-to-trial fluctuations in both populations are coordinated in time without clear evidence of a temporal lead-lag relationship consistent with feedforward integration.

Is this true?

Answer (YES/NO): NO